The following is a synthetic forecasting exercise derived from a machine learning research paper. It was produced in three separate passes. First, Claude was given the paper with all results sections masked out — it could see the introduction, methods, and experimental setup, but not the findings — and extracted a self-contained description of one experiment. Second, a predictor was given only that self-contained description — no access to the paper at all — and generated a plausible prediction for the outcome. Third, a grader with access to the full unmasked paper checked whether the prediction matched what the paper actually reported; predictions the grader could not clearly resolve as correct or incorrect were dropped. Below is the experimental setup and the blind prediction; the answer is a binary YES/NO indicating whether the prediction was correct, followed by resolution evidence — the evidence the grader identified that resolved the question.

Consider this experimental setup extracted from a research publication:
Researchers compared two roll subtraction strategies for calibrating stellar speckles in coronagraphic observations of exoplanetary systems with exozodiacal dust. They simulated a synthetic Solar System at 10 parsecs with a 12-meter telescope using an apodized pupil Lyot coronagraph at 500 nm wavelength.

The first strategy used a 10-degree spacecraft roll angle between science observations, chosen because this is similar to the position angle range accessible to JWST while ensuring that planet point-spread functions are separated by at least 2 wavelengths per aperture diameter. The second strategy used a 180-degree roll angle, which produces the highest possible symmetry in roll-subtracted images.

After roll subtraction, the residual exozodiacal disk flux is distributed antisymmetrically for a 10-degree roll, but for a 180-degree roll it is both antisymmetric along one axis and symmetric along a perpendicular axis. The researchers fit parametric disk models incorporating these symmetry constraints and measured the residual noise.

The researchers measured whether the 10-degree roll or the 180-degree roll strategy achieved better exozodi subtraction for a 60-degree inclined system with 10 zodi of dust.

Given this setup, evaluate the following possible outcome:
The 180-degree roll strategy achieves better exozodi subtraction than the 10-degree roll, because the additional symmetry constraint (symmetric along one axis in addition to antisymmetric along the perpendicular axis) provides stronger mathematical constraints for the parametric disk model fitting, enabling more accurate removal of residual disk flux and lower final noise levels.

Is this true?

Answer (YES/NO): YES